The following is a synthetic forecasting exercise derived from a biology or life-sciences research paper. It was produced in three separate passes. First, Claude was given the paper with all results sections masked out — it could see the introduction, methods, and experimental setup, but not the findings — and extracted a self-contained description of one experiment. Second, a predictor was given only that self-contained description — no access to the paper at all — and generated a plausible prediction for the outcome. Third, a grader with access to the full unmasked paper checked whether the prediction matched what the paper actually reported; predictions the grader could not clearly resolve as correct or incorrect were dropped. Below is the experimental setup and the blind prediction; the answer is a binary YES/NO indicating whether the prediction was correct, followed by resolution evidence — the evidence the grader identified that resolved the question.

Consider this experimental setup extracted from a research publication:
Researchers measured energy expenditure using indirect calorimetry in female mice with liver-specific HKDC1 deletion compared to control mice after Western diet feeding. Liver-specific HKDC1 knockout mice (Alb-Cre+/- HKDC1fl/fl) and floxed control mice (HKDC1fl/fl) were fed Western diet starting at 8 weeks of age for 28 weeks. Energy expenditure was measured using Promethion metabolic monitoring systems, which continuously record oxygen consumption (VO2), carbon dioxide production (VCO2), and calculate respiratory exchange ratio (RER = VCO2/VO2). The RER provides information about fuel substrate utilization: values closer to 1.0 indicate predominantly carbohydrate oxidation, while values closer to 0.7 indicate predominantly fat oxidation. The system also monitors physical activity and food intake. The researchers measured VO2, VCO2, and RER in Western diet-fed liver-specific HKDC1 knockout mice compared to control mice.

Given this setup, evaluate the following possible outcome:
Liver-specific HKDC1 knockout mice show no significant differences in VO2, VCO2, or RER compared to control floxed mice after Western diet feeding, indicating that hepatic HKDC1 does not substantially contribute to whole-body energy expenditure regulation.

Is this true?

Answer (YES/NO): YES